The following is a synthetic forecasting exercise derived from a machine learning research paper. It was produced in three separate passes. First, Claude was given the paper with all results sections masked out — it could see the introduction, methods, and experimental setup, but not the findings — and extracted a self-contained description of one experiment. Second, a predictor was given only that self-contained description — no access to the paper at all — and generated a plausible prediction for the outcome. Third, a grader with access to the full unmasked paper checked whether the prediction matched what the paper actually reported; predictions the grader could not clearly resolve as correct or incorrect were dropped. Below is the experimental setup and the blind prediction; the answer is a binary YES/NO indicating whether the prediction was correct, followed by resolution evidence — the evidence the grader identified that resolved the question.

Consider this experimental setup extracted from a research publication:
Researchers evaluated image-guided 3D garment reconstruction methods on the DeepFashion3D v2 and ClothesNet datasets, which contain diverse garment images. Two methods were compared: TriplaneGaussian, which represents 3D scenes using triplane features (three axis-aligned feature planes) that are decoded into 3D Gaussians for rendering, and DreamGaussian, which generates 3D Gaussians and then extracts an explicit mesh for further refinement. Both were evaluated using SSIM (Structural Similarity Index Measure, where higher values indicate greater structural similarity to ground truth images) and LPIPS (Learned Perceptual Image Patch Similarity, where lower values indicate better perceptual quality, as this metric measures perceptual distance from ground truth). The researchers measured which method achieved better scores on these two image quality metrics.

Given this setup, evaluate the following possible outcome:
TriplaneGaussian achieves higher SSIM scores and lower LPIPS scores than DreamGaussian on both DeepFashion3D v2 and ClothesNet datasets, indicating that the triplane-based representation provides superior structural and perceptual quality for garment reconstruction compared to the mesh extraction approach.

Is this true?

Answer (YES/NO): NO